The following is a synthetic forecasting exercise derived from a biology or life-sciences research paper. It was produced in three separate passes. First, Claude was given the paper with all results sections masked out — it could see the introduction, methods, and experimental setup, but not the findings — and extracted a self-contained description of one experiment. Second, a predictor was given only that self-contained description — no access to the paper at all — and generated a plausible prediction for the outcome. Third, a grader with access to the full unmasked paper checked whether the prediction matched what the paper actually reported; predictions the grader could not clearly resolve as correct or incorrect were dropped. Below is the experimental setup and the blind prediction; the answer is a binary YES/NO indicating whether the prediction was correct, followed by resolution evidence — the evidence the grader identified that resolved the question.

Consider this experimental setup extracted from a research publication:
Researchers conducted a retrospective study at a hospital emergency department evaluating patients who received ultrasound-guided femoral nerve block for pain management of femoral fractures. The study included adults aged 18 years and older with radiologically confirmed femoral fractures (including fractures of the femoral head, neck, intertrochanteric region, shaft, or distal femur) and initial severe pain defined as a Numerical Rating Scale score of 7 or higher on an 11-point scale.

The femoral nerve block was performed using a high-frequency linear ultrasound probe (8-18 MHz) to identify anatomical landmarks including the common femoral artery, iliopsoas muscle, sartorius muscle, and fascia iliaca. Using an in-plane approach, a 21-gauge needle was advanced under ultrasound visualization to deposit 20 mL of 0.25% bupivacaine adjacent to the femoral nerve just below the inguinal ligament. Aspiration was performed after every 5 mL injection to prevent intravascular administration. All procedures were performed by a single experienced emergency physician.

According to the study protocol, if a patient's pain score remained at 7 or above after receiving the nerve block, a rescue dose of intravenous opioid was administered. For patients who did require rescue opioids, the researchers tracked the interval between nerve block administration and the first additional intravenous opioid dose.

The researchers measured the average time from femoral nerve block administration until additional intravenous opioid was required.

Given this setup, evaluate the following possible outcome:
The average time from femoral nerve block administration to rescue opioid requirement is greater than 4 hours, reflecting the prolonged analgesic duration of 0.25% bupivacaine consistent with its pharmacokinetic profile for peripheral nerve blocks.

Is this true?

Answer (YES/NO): YES